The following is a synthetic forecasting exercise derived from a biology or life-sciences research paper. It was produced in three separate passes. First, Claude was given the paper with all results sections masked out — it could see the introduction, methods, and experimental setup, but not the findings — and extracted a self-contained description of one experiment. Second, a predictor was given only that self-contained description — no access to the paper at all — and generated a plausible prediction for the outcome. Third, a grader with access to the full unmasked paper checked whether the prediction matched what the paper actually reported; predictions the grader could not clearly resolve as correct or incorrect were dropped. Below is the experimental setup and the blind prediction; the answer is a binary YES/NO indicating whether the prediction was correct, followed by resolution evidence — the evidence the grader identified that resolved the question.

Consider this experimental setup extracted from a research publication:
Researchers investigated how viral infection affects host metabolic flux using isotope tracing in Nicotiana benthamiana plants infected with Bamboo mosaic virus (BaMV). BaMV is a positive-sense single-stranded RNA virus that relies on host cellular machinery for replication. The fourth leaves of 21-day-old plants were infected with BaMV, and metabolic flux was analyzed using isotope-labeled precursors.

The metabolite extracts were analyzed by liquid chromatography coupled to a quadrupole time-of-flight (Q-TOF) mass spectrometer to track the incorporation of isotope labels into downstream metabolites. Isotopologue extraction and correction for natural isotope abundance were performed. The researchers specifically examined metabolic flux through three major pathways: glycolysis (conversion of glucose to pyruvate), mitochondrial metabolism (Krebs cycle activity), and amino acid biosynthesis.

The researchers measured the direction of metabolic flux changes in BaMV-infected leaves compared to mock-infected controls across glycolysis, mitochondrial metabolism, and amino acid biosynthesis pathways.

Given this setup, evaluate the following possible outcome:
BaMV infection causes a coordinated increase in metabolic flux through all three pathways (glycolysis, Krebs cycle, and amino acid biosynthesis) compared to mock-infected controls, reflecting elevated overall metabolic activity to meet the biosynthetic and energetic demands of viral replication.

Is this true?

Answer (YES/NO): YES